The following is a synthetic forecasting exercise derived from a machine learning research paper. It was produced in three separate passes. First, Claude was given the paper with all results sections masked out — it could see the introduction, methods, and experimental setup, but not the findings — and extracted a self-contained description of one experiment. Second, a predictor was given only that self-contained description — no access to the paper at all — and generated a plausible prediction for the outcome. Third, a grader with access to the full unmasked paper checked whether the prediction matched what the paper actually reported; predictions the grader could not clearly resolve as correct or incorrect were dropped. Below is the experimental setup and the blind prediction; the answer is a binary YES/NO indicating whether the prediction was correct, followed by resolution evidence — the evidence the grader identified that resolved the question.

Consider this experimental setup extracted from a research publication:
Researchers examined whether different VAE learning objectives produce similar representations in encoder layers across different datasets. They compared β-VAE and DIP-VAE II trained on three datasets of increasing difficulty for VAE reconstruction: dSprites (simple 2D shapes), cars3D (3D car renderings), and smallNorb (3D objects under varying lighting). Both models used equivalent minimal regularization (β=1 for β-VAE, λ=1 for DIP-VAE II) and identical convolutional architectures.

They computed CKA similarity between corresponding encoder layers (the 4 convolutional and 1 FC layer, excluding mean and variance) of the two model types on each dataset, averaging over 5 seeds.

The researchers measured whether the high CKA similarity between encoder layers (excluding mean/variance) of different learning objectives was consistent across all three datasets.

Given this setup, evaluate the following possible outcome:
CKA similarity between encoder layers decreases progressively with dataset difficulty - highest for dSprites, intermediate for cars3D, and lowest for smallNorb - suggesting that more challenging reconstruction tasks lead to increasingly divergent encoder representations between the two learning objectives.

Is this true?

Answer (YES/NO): NO